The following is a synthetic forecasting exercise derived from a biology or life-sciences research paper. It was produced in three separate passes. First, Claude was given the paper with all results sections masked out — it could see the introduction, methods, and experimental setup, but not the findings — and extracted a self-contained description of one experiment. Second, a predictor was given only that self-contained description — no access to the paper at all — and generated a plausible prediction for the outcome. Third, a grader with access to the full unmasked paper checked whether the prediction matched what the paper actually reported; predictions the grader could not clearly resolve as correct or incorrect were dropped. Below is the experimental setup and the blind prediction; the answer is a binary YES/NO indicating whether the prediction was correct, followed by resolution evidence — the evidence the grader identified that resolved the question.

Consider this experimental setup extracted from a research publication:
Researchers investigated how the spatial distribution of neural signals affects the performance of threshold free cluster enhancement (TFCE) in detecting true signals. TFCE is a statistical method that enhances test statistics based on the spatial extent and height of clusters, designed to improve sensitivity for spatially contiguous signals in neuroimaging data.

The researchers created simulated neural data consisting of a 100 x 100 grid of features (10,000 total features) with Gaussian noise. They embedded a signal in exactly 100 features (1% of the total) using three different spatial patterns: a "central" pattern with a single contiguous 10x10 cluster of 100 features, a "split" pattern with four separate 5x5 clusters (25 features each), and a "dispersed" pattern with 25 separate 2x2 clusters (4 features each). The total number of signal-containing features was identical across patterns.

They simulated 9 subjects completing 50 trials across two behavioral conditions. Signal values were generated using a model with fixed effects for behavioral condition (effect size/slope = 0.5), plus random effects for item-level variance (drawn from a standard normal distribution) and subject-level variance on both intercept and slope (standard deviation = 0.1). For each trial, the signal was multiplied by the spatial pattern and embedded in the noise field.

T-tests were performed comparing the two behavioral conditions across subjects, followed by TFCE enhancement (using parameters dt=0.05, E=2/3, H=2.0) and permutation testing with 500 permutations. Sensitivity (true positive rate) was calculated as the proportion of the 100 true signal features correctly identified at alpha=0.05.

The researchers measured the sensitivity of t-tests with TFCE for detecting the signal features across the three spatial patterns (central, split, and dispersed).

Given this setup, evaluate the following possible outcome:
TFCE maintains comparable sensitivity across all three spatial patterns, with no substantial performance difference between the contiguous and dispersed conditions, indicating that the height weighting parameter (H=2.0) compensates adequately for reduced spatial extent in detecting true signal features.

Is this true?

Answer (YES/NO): NO